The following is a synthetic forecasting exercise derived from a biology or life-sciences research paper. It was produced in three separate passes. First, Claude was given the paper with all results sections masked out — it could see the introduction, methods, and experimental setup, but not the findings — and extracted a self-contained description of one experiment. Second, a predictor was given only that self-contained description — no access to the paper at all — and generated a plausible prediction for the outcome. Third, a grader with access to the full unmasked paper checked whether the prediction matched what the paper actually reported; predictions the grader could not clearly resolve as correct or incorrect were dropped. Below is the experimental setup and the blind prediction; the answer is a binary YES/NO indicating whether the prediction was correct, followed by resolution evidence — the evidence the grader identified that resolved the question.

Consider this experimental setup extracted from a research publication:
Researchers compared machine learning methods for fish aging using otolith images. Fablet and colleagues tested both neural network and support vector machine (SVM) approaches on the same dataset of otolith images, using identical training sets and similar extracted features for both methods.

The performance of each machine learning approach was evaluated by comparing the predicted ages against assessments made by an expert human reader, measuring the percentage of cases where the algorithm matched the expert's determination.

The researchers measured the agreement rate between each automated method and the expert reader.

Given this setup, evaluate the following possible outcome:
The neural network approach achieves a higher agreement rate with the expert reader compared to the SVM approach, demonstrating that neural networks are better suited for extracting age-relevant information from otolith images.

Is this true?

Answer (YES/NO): NO